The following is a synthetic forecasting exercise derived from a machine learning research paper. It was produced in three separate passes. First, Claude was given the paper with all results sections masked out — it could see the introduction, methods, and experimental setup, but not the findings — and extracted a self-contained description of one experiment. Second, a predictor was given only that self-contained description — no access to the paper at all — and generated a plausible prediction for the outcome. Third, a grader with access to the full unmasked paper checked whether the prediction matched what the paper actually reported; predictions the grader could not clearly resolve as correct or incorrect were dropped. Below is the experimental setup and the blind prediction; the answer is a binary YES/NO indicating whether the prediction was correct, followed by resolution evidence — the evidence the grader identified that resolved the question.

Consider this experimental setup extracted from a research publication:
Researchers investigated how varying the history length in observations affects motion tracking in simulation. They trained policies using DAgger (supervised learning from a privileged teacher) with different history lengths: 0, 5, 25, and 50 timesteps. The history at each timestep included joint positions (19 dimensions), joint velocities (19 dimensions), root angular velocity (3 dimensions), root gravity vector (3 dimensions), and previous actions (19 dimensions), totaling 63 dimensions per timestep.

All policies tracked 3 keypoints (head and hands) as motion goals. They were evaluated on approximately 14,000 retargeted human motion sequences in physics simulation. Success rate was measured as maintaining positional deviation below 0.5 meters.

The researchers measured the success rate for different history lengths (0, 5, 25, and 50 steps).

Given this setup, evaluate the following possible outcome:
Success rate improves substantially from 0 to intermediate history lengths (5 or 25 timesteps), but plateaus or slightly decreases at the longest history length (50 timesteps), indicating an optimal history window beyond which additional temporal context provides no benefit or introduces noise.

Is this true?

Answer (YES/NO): NO